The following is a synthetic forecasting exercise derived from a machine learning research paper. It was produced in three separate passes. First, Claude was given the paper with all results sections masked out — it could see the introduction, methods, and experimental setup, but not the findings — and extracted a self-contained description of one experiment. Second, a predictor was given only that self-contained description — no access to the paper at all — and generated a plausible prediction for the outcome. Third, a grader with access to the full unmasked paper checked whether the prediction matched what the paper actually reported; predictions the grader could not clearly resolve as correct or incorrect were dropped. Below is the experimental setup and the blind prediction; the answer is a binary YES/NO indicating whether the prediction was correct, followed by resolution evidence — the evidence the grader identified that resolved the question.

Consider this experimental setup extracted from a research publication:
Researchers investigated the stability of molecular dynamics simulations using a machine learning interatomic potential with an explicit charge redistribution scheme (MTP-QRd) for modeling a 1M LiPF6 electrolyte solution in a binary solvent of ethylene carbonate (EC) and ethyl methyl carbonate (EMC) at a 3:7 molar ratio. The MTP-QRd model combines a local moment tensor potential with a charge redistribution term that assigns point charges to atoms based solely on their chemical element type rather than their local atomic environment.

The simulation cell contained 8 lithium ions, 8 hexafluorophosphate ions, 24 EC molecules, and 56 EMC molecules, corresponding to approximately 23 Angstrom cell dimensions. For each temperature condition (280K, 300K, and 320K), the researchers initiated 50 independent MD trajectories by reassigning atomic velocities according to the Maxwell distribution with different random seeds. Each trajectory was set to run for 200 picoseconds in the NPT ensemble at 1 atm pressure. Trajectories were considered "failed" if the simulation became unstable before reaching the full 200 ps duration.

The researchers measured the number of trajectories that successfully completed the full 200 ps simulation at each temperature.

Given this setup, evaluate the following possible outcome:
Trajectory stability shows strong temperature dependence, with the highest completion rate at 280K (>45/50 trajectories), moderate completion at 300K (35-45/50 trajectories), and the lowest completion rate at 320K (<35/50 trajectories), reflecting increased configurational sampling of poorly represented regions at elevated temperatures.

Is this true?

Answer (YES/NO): NO